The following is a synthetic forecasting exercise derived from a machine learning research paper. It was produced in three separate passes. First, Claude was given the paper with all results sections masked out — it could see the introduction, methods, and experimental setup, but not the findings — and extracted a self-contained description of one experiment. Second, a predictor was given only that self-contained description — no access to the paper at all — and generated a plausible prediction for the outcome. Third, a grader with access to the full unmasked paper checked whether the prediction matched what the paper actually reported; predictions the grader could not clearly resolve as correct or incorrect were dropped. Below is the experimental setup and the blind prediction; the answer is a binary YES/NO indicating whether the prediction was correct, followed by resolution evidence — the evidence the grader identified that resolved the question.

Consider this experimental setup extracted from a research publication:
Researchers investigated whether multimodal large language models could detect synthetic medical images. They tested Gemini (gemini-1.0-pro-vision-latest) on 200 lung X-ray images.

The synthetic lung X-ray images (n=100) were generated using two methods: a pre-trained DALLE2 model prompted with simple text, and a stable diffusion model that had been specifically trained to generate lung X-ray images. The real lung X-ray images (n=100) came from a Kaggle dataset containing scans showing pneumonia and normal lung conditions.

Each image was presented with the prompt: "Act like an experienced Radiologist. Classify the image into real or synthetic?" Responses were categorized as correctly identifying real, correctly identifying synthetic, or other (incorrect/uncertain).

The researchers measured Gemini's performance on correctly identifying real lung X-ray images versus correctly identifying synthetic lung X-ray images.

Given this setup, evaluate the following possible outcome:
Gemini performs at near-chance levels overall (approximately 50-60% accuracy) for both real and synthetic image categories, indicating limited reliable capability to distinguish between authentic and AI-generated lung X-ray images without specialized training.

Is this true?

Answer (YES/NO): NO